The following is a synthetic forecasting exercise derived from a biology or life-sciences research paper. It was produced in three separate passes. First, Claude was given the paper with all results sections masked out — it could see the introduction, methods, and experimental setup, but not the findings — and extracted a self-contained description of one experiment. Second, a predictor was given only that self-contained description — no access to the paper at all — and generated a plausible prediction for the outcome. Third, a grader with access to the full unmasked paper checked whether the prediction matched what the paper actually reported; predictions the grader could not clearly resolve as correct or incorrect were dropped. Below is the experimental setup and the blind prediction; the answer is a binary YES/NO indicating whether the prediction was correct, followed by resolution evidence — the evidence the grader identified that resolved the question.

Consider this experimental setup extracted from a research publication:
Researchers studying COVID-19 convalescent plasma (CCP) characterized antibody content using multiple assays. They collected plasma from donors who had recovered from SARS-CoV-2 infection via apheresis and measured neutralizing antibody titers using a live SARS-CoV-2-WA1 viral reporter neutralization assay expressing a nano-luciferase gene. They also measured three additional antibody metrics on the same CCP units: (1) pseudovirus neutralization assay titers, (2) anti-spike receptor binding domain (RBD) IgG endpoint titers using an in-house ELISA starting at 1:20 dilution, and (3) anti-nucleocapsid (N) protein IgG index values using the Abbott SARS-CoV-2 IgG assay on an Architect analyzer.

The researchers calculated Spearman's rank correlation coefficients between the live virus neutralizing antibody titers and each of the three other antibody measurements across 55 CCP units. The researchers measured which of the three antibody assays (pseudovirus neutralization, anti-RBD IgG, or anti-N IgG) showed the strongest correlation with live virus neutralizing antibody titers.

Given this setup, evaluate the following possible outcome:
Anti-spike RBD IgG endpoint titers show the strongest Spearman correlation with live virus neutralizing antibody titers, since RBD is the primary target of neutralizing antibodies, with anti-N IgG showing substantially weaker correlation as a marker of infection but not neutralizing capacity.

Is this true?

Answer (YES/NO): NO